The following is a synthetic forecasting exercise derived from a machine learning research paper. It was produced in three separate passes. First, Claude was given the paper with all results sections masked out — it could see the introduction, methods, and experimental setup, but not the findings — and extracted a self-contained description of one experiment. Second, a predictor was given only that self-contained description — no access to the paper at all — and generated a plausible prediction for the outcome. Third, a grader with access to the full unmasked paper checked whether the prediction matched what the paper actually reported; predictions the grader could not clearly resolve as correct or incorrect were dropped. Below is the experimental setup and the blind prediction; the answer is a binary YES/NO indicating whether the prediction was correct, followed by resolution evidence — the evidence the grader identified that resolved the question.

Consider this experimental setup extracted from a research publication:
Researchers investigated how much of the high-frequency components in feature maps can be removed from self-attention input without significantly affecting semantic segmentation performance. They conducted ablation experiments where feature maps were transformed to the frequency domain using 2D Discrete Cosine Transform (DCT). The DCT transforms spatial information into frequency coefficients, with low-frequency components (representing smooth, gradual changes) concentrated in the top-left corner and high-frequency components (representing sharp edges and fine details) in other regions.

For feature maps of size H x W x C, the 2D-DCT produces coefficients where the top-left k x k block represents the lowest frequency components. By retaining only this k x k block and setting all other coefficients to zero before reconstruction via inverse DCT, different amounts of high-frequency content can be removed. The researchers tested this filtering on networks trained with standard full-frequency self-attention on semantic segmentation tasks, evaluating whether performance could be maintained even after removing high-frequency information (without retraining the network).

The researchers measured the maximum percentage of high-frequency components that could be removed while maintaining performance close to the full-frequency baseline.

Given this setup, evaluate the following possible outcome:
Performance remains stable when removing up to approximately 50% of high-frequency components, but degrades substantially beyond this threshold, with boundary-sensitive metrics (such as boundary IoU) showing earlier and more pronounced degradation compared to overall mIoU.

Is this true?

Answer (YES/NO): NO